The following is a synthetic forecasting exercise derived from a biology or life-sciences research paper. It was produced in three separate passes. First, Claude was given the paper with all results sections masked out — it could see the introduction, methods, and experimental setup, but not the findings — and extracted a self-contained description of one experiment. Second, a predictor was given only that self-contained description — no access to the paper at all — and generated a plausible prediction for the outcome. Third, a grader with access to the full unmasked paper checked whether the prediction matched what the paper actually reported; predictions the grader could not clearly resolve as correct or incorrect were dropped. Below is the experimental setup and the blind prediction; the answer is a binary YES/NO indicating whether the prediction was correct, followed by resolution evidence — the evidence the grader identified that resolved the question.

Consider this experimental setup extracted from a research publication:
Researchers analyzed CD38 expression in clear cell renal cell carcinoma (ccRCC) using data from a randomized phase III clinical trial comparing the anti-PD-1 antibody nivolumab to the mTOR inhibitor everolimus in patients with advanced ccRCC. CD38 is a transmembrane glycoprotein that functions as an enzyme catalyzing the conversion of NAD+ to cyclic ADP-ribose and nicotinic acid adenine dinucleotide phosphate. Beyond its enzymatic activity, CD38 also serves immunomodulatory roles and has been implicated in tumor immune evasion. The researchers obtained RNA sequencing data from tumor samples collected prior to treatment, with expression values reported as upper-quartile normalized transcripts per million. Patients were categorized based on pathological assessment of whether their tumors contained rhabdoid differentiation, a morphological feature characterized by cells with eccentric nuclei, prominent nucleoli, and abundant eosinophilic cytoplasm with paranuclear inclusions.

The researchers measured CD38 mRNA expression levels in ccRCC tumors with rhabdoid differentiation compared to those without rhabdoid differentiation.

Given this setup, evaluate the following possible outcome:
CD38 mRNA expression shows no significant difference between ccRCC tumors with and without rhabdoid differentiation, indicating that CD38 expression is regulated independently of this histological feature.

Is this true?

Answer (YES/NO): NO